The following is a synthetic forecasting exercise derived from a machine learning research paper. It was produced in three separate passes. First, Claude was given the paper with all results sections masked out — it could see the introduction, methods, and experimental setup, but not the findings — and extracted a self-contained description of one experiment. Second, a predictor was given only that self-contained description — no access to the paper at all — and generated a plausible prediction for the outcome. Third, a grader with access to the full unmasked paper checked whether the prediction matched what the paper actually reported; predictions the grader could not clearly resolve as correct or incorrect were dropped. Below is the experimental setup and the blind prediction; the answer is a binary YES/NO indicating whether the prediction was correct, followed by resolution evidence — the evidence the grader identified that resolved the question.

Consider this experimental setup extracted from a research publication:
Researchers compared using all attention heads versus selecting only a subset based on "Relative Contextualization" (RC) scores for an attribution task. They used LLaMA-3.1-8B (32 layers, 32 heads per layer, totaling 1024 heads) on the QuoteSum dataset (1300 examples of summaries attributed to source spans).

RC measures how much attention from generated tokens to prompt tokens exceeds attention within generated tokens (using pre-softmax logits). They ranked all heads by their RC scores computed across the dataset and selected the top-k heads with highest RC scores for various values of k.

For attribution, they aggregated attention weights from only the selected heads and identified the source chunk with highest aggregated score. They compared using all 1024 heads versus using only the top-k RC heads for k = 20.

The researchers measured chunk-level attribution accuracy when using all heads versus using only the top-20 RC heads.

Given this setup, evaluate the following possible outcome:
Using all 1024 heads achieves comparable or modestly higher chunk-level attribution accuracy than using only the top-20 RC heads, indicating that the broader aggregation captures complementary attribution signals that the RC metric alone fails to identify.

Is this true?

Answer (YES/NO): NO